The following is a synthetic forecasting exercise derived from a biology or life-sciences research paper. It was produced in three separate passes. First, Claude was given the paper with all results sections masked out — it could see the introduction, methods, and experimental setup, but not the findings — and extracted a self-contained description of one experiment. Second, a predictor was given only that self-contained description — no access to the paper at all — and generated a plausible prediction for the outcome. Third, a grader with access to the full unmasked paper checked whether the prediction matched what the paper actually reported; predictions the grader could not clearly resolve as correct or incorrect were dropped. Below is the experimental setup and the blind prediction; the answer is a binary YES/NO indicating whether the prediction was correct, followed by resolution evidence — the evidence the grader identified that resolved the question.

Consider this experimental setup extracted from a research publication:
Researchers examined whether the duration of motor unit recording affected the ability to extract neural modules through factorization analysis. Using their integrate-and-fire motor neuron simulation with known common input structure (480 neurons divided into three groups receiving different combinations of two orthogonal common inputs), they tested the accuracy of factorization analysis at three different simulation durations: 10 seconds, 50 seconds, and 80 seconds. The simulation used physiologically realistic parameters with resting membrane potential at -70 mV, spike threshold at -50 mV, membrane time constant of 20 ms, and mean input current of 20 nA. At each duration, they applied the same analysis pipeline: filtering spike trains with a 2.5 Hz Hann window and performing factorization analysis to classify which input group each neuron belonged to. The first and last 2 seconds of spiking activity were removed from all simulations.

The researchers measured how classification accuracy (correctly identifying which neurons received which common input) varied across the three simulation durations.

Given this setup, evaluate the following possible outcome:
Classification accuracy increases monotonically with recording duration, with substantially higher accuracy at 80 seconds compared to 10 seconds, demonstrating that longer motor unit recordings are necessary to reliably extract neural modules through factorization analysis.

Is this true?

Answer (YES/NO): NO